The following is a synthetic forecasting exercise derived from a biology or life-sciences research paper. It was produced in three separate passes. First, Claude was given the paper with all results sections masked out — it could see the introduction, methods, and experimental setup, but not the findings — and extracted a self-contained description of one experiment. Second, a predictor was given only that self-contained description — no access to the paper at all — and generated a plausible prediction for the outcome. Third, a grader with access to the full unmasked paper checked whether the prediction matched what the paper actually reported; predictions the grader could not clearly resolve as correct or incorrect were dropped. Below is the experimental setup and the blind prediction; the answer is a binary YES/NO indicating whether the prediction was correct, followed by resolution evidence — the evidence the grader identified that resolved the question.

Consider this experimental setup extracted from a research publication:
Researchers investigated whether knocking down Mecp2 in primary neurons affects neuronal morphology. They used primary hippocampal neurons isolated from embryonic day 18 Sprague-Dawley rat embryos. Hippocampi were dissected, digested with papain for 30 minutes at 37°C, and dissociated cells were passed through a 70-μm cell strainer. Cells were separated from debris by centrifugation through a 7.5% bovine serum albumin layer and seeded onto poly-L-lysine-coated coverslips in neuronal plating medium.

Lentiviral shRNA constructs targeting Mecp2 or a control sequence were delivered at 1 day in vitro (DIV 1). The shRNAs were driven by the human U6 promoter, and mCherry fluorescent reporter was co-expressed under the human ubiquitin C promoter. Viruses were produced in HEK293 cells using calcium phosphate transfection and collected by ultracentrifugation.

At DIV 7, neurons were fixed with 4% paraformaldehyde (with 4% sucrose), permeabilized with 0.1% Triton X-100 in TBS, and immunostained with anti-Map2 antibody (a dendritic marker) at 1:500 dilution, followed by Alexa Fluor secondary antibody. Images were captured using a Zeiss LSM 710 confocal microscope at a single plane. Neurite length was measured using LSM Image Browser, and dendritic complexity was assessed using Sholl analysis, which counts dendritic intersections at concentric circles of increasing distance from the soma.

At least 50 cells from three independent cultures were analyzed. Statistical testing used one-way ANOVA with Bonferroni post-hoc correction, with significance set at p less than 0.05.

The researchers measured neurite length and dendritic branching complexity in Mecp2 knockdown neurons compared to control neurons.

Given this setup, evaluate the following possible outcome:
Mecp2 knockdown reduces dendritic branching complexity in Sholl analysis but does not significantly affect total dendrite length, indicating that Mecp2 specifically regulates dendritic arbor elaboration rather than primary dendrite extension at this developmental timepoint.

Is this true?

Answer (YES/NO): NO